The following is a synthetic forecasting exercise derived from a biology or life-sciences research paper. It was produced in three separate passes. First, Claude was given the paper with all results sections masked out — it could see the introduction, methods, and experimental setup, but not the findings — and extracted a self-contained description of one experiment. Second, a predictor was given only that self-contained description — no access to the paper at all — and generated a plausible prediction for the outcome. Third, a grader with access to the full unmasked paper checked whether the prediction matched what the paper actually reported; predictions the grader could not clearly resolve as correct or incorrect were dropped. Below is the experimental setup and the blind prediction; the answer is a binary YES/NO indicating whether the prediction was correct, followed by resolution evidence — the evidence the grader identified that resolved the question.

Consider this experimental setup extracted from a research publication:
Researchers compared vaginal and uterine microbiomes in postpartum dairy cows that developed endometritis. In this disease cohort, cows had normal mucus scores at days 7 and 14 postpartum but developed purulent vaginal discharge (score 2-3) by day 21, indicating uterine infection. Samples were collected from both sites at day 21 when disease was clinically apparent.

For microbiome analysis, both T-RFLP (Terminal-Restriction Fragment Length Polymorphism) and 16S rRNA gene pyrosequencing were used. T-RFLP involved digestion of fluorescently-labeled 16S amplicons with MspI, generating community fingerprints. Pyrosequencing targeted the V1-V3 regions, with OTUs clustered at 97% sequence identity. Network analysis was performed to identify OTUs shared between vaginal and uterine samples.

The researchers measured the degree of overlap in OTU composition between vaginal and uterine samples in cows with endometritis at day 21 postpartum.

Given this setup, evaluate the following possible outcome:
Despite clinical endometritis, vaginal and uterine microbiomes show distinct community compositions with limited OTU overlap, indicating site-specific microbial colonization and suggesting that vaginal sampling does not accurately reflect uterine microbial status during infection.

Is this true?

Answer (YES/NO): NO